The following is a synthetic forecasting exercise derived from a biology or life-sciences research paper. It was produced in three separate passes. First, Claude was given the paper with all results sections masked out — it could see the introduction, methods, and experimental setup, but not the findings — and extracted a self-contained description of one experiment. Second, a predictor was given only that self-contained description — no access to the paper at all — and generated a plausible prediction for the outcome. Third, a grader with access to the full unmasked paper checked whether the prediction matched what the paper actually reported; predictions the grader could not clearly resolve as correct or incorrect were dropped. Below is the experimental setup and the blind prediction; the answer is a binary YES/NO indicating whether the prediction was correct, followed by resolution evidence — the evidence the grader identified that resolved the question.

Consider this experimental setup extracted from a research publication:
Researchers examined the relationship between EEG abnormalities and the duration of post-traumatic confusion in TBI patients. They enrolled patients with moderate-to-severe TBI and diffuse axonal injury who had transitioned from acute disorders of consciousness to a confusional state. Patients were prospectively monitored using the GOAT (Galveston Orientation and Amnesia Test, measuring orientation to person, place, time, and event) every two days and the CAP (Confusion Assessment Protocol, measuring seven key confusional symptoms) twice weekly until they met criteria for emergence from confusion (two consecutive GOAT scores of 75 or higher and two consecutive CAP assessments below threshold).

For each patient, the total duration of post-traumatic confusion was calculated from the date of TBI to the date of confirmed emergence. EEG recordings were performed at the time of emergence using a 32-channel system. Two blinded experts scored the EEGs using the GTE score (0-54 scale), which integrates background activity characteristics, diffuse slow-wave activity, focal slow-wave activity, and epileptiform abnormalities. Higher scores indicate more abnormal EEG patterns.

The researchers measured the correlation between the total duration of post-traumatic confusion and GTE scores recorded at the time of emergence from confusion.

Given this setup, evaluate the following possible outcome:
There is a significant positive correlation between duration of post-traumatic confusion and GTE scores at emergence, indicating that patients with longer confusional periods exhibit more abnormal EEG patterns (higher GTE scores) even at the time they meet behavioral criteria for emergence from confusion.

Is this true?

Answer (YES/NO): YES